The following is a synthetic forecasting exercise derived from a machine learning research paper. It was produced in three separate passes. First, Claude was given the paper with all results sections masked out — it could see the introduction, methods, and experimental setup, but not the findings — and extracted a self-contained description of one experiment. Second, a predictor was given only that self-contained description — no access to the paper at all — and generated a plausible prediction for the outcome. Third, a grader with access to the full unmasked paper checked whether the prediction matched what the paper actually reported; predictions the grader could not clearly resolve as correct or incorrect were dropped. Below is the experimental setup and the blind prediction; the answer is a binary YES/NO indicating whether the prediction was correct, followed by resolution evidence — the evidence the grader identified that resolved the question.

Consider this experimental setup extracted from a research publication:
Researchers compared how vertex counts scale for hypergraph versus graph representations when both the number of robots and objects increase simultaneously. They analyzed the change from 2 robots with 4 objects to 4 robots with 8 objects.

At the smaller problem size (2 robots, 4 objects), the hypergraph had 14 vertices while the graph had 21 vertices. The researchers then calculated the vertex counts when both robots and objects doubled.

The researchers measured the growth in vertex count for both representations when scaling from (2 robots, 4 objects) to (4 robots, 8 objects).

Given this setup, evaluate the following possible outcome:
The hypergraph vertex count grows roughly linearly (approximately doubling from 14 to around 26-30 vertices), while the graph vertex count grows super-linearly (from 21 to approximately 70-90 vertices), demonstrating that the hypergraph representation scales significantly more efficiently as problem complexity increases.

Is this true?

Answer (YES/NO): NO